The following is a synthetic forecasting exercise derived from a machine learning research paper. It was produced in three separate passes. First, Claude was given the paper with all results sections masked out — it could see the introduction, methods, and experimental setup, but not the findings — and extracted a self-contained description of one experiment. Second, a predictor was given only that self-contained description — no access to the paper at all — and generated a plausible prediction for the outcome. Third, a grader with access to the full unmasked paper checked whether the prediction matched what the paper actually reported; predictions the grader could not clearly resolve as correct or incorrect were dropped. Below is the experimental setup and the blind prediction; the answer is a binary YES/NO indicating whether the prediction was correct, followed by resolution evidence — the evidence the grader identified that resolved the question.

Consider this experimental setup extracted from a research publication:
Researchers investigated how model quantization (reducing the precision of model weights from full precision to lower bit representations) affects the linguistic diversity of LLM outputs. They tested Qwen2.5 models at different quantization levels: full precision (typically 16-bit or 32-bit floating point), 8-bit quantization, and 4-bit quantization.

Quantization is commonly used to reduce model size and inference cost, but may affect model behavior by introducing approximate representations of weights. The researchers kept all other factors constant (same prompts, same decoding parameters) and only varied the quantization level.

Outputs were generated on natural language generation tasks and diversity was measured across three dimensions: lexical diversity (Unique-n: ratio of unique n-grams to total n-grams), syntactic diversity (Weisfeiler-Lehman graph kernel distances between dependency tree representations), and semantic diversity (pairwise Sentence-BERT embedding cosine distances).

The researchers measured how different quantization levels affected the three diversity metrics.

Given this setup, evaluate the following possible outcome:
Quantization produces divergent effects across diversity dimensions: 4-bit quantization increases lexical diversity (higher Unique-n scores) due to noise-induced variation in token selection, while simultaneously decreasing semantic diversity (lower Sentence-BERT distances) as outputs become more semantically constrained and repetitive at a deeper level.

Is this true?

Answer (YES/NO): NO